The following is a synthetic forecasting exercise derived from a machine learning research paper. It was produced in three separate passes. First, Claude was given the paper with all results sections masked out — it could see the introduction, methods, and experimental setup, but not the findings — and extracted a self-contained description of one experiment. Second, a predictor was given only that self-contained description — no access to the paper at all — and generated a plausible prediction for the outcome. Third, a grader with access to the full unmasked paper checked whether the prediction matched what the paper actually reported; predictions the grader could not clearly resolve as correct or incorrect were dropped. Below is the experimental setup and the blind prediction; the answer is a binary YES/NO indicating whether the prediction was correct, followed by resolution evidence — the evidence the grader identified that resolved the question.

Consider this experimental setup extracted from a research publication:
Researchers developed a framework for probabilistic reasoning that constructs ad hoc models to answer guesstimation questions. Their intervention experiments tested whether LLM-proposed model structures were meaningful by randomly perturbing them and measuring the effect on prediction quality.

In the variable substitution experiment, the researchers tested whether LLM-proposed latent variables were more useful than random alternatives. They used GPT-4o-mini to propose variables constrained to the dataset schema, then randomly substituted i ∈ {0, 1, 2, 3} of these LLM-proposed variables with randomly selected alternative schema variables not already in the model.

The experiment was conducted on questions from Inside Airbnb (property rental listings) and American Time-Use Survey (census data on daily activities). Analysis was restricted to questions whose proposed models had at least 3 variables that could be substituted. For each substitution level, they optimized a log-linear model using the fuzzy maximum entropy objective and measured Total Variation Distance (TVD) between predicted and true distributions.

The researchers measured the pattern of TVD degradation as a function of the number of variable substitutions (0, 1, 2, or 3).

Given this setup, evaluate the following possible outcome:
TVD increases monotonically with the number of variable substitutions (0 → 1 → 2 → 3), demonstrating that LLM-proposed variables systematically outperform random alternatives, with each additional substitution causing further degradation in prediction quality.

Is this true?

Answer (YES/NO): NO